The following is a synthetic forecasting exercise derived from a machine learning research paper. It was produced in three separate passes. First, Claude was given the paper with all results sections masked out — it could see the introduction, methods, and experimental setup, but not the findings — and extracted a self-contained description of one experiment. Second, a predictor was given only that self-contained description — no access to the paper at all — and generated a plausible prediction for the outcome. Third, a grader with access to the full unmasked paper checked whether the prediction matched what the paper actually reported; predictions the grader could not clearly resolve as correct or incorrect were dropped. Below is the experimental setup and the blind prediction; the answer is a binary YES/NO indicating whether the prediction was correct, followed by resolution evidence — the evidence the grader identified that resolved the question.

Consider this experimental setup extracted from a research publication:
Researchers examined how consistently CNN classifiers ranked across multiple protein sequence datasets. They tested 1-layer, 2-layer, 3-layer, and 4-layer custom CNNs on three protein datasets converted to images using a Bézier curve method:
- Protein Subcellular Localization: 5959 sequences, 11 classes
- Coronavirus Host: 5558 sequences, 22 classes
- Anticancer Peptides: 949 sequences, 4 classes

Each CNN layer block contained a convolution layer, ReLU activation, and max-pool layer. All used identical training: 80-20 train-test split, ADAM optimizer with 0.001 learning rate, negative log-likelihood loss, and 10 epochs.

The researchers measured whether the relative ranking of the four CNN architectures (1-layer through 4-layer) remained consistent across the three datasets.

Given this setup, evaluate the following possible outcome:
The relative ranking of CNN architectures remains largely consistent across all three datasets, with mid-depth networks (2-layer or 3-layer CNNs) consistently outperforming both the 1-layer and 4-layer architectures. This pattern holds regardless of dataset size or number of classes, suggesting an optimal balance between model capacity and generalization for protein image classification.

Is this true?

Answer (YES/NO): NO